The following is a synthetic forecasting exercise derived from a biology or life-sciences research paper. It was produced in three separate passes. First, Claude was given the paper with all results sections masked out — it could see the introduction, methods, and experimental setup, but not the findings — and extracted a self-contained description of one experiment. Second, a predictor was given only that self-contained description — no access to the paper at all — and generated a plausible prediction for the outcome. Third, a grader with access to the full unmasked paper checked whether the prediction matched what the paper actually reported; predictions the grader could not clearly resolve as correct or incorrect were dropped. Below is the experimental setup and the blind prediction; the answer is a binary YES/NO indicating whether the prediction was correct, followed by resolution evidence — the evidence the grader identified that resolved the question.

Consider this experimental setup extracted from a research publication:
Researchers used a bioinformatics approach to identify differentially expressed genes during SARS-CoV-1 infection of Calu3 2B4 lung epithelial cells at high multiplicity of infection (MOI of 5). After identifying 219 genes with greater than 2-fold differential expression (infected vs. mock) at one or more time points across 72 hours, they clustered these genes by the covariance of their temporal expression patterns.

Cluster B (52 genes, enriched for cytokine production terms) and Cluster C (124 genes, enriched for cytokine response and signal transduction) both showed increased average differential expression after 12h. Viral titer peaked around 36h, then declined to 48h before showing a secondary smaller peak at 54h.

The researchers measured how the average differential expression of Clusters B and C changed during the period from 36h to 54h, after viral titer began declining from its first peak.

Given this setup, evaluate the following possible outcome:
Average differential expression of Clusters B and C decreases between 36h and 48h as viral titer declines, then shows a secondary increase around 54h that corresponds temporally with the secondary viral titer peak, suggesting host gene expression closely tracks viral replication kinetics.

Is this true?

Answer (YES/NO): NO